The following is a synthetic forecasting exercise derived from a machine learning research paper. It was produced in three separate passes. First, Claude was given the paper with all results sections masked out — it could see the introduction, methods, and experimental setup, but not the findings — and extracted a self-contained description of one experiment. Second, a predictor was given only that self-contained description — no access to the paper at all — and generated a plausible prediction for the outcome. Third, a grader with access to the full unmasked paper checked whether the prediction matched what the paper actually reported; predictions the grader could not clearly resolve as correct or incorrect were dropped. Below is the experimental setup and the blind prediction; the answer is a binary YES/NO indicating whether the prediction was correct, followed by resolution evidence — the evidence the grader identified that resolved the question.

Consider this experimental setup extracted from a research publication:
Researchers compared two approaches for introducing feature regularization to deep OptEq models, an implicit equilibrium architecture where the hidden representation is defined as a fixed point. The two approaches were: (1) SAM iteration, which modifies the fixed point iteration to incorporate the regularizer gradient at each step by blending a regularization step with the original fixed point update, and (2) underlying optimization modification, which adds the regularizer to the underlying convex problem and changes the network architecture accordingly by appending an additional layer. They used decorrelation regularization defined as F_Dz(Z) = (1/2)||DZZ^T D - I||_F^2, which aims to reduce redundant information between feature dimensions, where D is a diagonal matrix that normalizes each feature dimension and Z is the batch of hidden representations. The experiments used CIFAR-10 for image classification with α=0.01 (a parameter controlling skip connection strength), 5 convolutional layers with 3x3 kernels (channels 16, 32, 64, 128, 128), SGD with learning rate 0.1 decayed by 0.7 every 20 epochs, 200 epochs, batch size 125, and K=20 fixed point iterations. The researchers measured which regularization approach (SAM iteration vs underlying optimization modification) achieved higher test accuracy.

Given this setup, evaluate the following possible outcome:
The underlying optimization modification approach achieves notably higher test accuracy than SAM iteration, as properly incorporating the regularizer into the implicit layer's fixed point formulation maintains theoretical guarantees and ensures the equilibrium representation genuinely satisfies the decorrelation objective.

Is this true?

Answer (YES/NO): NO